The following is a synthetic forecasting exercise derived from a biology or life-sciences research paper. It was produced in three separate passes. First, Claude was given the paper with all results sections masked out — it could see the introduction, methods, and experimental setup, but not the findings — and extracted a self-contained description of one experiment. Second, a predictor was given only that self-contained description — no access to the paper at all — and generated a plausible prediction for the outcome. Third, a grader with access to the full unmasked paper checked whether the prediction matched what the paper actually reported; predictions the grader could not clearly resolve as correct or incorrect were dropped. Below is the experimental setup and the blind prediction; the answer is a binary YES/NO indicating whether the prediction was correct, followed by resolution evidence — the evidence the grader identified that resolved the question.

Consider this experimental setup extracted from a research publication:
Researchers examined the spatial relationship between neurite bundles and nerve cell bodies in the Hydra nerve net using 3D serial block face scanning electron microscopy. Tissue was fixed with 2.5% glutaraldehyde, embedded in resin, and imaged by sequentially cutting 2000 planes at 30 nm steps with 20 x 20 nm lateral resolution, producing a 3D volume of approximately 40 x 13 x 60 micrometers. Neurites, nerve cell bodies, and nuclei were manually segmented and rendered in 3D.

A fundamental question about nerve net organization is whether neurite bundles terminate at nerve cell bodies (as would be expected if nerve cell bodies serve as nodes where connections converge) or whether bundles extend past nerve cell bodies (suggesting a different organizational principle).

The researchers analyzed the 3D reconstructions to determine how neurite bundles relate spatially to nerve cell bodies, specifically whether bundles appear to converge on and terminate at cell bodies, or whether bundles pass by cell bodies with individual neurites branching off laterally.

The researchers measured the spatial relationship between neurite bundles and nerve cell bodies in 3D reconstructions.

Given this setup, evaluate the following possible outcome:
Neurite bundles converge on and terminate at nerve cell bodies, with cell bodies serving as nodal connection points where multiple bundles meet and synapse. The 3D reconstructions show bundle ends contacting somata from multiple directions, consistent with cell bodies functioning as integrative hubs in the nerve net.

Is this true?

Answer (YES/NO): NO